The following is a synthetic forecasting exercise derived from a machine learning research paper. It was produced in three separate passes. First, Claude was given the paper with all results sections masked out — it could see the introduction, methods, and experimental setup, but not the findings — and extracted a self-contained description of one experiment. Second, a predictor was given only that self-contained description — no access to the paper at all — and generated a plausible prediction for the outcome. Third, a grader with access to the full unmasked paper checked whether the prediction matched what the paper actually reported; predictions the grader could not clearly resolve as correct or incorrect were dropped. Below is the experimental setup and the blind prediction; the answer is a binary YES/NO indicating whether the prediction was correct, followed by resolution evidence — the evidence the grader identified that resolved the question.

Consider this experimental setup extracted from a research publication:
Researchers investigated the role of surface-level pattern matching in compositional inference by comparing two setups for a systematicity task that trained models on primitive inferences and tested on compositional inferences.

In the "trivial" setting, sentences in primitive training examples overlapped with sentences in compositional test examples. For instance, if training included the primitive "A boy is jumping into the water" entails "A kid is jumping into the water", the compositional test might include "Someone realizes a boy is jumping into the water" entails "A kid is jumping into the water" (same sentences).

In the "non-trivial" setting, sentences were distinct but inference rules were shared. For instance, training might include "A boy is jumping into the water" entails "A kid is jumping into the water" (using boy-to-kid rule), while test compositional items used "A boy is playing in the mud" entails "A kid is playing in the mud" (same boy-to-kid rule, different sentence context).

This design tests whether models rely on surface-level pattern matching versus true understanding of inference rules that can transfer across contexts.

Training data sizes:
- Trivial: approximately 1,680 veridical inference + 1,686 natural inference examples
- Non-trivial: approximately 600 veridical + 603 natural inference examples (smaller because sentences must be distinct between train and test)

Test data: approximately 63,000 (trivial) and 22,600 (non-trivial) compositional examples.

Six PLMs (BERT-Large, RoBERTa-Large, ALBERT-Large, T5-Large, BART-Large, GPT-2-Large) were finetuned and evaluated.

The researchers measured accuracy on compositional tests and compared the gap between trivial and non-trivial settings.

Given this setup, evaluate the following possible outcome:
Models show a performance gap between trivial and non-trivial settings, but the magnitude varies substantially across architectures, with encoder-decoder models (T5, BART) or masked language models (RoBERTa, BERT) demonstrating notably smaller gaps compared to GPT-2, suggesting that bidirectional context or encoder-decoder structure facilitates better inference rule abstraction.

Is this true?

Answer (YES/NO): NO